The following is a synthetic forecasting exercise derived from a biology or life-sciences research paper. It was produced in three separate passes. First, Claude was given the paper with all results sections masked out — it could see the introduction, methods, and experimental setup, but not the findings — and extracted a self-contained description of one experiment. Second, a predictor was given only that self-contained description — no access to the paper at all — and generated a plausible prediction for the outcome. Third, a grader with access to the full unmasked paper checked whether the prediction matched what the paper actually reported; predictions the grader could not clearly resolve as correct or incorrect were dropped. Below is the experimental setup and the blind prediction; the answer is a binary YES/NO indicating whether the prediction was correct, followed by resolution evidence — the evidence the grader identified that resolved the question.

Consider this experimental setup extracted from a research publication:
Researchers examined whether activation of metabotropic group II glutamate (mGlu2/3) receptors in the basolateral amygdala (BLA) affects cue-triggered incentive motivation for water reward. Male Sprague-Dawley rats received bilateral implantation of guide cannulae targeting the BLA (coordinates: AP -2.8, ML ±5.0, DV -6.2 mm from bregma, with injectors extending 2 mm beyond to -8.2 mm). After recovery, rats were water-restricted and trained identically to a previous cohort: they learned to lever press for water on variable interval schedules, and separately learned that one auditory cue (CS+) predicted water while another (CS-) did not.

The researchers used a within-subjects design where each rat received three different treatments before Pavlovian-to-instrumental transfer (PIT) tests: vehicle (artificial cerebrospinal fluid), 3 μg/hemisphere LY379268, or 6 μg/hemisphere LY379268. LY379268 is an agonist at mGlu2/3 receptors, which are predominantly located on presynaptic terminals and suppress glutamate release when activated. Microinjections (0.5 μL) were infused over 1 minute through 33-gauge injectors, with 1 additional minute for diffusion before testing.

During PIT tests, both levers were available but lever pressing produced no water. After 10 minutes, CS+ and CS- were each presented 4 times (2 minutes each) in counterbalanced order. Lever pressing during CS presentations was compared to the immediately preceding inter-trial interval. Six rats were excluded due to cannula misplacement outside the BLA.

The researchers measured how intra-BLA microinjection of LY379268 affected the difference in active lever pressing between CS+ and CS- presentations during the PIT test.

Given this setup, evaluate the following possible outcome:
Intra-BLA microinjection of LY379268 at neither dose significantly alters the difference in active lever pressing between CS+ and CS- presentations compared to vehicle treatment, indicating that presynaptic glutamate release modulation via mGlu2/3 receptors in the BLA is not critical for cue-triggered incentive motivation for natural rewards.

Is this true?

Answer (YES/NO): NO